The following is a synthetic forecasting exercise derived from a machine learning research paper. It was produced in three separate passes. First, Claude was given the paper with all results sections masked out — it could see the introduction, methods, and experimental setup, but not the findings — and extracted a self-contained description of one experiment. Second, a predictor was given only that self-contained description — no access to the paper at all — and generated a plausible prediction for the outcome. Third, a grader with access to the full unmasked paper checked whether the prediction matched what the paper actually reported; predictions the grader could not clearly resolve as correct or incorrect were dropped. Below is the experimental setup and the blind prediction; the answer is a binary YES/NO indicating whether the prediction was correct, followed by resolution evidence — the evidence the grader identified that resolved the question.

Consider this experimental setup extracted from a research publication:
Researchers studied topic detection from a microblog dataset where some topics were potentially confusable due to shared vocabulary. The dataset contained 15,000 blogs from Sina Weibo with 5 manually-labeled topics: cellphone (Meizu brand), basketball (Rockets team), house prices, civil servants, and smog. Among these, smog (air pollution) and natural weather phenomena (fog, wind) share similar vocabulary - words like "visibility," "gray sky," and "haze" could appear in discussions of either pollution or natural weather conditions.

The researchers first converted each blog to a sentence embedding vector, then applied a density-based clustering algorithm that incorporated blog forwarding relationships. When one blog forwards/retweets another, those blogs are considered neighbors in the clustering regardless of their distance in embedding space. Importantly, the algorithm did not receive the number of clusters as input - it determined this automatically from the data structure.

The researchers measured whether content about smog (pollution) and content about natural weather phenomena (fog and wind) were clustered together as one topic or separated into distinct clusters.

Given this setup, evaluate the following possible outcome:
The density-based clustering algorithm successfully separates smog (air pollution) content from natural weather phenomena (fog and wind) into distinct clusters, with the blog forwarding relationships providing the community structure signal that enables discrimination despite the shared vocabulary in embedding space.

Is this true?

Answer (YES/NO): YES